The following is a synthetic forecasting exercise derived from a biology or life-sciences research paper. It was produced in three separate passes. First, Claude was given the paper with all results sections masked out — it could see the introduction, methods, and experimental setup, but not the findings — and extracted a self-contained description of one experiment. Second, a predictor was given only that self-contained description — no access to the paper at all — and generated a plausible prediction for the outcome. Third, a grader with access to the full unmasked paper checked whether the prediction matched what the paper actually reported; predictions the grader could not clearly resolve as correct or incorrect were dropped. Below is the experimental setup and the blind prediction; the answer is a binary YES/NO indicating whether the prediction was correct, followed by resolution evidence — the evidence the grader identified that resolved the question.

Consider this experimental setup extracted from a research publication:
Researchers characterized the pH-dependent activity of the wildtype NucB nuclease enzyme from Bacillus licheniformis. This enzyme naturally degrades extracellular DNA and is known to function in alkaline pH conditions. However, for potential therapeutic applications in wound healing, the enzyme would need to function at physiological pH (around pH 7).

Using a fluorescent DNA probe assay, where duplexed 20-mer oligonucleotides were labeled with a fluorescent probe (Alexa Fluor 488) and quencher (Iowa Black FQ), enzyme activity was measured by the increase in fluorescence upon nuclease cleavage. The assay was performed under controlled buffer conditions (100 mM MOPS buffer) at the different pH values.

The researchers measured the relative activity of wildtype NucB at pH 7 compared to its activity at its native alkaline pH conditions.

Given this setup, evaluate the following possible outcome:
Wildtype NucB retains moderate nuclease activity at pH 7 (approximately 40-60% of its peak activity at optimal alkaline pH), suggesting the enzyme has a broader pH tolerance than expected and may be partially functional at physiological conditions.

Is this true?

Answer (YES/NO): NO